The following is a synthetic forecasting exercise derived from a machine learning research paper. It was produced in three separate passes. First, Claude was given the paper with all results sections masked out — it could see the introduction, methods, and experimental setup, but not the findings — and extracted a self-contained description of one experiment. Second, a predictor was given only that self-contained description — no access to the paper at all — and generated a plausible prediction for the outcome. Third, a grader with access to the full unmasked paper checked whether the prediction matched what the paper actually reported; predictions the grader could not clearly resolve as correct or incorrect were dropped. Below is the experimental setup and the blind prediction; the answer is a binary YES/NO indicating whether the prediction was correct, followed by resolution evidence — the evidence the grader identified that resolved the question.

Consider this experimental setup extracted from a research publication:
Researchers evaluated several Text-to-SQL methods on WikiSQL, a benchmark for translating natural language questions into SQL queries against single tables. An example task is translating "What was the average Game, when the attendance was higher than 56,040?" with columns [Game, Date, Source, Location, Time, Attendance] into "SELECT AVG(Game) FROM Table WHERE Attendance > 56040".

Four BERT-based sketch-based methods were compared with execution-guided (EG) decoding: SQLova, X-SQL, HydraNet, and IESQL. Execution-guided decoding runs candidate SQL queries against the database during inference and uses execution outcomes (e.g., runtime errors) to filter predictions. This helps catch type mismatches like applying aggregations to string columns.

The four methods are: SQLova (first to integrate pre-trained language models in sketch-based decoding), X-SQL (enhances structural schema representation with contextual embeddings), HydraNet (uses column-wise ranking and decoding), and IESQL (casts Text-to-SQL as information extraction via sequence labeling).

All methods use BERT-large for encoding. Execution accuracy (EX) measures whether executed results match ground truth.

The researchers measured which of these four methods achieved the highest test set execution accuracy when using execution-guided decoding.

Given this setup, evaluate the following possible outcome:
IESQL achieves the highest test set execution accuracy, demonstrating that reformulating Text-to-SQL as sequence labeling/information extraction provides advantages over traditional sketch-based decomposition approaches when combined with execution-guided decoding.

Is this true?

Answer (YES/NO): NO